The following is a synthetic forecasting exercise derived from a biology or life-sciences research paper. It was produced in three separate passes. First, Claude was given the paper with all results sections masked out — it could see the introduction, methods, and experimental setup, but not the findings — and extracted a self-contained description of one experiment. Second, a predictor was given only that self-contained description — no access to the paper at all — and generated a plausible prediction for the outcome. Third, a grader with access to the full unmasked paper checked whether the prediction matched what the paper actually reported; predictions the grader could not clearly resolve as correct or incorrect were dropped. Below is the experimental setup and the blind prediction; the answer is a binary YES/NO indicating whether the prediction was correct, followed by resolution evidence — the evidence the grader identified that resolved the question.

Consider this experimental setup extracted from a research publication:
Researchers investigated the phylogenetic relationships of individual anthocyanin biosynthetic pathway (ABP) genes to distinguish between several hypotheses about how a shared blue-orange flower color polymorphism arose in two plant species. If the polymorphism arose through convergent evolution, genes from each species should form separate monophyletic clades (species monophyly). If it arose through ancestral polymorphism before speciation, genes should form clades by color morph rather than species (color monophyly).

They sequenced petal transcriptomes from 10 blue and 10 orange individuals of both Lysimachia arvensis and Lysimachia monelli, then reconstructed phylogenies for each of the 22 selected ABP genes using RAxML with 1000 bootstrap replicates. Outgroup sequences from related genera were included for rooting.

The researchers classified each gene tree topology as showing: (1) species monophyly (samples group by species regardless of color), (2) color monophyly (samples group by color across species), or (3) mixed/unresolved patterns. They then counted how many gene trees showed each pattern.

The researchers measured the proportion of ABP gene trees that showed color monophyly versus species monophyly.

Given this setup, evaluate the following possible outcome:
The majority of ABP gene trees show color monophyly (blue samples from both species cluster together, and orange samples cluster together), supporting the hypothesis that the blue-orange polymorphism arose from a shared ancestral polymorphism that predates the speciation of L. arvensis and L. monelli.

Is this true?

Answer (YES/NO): NO